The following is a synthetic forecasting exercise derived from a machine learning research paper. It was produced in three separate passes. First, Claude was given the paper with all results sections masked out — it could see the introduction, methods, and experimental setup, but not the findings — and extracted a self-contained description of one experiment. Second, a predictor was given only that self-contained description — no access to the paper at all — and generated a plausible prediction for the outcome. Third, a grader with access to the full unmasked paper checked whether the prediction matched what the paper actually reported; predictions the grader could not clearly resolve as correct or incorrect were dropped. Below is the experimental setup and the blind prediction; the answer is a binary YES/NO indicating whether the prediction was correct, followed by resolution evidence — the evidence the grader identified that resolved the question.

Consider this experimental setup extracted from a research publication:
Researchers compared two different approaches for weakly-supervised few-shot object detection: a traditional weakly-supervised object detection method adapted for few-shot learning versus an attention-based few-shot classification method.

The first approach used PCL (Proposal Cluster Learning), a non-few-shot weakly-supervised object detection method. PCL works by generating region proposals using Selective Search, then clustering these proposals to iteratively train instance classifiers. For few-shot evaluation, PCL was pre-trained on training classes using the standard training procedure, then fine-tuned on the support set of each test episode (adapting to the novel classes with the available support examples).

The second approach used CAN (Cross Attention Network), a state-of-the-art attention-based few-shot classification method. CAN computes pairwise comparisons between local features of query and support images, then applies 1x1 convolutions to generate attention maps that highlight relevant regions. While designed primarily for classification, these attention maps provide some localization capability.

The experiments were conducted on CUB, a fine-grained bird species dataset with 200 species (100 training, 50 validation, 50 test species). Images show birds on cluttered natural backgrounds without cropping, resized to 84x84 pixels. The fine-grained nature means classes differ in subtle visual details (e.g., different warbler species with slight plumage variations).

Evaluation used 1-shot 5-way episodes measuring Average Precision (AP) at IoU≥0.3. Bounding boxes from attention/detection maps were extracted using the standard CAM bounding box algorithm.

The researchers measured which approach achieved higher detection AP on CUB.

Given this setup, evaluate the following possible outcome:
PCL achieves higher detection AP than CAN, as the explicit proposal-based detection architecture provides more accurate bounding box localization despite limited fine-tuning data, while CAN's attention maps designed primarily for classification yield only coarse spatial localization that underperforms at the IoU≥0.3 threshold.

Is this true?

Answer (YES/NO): NO